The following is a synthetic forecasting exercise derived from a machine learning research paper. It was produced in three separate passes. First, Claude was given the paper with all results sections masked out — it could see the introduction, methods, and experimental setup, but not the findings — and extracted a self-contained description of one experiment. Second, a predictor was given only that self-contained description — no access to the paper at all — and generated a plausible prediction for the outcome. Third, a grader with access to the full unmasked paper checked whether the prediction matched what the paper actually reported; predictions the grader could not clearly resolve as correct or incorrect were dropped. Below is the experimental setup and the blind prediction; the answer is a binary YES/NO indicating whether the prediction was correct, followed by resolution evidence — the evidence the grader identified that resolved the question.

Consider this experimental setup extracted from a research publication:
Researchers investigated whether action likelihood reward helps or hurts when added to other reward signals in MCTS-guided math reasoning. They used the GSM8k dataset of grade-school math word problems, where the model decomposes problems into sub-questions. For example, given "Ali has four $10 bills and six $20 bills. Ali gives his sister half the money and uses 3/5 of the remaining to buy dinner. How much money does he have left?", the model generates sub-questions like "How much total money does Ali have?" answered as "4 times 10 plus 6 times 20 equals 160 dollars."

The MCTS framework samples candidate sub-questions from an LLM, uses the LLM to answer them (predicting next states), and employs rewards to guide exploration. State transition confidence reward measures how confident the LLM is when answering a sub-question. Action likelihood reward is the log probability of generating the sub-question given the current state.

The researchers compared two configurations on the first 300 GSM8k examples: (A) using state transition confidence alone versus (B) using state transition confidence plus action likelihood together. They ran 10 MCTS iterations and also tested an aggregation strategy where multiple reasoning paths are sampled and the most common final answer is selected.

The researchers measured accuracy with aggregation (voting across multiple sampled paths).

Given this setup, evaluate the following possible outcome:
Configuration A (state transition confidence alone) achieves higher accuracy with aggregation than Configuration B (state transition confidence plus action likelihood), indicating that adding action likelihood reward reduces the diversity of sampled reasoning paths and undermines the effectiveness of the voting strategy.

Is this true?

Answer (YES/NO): YES